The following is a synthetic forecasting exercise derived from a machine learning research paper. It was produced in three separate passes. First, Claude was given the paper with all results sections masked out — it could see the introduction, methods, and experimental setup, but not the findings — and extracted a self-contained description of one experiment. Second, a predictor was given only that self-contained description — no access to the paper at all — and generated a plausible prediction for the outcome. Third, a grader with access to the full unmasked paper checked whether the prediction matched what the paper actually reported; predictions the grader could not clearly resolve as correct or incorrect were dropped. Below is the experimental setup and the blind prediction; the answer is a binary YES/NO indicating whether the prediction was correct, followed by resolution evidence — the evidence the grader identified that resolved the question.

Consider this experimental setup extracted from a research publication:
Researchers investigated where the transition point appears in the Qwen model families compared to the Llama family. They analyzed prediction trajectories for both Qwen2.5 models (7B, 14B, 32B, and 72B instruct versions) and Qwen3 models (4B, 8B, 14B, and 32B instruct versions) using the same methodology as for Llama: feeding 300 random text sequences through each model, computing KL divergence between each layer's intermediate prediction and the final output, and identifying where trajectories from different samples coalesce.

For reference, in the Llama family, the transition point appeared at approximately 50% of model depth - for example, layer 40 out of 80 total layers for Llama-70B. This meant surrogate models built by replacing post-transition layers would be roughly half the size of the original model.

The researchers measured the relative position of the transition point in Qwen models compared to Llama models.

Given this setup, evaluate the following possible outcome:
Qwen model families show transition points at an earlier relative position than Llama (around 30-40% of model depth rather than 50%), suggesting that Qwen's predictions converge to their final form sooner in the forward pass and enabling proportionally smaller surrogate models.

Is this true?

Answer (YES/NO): NO